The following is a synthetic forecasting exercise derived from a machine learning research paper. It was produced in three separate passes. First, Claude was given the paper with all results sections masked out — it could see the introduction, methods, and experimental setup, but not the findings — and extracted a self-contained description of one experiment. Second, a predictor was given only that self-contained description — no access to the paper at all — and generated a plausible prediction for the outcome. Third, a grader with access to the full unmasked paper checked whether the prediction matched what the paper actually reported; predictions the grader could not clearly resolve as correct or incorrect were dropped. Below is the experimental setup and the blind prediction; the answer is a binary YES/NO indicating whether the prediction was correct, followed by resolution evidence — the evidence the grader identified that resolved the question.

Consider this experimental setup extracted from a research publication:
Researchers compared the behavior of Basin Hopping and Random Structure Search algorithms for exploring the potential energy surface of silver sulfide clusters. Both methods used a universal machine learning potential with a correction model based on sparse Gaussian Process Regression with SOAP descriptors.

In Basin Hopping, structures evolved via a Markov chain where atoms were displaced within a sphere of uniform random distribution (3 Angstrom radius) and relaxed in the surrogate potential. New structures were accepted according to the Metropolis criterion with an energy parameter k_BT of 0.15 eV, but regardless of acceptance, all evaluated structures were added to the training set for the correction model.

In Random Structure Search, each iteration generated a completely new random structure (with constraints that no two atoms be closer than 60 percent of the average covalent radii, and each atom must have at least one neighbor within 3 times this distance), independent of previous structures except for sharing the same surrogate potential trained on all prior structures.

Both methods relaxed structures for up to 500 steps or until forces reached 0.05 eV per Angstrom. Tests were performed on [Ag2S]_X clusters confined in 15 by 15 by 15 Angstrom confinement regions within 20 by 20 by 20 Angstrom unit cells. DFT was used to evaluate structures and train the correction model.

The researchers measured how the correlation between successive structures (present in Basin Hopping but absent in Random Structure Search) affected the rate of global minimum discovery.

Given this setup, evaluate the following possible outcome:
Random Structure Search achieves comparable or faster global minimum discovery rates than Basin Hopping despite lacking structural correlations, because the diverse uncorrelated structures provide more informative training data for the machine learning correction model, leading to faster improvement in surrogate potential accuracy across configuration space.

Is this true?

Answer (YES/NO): NO